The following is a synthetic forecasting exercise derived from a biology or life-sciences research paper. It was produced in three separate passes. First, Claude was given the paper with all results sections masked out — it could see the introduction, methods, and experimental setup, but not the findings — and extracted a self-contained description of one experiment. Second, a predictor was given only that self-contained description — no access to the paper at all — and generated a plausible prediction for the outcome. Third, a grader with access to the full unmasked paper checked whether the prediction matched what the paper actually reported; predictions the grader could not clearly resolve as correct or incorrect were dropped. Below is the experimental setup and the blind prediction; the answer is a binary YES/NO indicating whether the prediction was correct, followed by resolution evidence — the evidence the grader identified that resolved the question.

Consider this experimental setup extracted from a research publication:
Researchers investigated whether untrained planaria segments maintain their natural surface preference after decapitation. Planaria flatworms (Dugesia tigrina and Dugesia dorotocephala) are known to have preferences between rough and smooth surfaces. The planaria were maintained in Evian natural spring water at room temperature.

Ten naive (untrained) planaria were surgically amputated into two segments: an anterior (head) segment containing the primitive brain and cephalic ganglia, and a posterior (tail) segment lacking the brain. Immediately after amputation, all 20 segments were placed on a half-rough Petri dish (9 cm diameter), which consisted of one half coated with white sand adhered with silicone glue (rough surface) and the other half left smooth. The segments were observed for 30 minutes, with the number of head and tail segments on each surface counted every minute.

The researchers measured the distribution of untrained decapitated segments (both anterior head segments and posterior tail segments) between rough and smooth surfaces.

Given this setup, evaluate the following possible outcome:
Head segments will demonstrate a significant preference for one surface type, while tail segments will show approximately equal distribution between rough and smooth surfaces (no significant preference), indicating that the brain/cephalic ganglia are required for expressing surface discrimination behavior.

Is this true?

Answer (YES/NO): NO